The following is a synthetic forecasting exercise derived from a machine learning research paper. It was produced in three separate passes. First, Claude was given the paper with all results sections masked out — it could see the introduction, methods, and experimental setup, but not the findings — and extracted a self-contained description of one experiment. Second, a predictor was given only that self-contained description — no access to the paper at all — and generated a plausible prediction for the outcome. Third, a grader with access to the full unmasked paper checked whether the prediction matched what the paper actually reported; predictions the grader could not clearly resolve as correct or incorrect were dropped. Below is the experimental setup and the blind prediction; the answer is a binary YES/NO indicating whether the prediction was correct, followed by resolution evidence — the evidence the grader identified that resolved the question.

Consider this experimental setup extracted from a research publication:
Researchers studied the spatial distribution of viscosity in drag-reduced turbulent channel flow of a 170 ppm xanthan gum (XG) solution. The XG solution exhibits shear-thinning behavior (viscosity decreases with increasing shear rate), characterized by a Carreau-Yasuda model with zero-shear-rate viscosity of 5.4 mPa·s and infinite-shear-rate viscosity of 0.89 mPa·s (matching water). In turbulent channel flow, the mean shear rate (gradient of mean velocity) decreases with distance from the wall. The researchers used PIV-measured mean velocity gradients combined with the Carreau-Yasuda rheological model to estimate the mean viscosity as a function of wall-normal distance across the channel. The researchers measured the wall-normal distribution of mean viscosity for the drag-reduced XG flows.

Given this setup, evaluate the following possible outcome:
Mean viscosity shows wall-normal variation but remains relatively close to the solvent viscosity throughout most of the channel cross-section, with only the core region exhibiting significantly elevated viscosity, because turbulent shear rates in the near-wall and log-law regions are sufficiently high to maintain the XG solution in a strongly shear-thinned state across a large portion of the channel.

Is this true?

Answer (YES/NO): NO